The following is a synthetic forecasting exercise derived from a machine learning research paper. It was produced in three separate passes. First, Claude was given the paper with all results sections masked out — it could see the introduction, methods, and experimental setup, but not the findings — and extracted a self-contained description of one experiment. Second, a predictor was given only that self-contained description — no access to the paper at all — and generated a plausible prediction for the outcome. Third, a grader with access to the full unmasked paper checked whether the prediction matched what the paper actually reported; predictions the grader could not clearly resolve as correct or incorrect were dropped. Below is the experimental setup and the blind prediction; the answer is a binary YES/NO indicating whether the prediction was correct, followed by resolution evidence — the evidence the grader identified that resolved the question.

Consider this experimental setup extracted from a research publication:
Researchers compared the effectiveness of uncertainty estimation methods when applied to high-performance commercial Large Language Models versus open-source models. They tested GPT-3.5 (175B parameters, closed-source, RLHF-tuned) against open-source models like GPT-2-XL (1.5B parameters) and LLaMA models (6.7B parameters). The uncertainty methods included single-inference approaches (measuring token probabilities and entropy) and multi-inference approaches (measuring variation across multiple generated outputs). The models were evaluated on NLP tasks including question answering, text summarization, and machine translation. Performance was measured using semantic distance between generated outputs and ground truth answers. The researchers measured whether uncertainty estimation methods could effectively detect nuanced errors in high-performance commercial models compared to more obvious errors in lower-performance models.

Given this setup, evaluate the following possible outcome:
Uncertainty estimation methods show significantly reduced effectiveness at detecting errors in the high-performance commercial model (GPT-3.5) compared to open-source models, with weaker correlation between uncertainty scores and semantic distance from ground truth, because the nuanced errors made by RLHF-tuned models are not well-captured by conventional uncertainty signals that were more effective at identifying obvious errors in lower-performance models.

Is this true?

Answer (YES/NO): YES